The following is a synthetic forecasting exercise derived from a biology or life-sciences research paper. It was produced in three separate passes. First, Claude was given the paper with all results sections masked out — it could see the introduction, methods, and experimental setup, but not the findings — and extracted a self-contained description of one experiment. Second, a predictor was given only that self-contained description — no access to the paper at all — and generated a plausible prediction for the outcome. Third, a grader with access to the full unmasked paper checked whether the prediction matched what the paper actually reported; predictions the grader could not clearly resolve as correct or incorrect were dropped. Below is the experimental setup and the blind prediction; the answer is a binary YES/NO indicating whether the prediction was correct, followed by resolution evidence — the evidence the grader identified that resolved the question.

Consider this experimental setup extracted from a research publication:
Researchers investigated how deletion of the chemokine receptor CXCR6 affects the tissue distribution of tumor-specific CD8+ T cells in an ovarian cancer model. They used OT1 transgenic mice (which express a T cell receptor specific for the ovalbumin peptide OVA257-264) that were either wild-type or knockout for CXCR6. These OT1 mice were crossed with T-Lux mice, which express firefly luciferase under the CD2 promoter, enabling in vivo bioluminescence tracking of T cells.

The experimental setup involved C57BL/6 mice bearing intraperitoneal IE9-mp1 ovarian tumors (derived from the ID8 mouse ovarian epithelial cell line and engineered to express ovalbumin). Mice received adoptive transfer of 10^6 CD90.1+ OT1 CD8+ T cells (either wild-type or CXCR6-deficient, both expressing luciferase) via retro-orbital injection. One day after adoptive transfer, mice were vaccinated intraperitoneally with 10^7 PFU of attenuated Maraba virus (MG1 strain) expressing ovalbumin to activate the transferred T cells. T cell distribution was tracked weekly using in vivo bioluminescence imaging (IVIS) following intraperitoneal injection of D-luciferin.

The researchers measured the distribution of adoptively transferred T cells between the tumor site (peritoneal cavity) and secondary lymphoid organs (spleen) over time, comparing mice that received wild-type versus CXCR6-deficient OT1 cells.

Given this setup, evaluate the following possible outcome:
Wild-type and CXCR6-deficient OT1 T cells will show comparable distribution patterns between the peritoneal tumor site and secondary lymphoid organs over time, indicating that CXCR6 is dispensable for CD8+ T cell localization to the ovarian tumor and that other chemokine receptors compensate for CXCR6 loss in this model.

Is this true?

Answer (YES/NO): NO